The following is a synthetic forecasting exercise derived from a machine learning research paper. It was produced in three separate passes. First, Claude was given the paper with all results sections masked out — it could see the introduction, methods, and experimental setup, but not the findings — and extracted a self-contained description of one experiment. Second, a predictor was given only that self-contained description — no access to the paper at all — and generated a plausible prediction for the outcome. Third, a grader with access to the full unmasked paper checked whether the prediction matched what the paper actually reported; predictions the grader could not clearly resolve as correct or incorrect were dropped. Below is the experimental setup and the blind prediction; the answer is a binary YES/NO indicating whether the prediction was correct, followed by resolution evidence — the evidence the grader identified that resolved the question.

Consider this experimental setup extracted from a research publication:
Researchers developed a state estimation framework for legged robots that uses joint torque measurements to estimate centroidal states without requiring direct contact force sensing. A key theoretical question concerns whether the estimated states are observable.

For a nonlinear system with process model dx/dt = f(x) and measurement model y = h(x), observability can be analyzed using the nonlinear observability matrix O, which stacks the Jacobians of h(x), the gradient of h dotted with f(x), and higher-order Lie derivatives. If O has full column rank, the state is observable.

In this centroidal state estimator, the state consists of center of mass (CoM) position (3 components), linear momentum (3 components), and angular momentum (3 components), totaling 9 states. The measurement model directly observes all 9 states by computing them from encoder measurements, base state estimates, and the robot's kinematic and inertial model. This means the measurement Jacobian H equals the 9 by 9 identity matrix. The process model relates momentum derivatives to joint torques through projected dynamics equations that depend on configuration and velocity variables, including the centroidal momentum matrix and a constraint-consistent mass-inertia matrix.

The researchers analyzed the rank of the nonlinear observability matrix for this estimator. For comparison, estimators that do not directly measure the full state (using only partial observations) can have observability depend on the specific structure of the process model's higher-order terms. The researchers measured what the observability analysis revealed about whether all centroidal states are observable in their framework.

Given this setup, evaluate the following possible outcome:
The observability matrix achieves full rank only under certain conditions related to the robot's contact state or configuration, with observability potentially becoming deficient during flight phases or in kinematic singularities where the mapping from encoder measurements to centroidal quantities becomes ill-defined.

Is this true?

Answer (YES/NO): NO